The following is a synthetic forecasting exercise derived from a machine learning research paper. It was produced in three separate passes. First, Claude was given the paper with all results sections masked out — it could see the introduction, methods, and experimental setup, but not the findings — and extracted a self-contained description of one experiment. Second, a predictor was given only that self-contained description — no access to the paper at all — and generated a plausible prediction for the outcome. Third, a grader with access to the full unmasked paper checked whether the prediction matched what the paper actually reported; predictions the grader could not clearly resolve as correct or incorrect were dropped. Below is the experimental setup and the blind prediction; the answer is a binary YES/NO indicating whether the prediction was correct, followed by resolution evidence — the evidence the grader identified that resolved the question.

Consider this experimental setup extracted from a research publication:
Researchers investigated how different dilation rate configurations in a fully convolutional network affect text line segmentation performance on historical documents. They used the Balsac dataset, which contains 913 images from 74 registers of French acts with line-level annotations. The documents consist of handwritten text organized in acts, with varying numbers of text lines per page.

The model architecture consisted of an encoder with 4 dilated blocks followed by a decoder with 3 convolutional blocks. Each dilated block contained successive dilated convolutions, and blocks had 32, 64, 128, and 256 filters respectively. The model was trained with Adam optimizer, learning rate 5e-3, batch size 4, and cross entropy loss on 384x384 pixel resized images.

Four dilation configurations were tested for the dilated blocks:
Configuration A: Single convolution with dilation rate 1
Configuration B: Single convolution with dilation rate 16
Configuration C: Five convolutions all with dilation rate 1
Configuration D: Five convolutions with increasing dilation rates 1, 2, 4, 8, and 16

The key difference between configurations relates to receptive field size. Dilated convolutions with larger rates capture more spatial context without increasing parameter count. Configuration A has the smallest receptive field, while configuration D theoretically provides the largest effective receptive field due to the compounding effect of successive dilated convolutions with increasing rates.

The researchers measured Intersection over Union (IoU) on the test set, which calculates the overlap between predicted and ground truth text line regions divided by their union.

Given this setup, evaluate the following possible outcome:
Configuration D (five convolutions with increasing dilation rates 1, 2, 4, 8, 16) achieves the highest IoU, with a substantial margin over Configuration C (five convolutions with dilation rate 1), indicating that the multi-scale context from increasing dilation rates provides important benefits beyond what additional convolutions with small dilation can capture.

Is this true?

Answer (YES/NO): YES